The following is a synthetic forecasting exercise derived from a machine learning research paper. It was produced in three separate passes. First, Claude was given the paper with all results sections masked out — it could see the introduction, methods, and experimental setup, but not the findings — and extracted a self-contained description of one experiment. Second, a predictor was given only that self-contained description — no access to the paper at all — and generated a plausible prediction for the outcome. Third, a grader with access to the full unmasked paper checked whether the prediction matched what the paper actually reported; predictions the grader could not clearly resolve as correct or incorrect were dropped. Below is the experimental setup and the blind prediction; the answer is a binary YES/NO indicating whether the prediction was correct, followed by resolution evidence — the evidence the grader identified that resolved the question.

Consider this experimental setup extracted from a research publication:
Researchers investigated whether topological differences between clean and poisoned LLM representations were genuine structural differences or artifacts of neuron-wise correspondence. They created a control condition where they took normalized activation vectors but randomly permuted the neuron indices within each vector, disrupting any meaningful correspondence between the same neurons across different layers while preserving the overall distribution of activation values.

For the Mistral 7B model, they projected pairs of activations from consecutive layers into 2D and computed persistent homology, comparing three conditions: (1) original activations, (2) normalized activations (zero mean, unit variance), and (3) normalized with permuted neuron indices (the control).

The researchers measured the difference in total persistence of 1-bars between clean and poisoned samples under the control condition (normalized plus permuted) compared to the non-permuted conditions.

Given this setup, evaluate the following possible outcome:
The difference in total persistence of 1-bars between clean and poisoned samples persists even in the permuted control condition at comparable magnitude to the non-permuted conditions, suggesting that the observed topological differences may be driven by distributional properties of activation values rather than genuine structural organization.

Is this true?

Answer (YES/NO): NO